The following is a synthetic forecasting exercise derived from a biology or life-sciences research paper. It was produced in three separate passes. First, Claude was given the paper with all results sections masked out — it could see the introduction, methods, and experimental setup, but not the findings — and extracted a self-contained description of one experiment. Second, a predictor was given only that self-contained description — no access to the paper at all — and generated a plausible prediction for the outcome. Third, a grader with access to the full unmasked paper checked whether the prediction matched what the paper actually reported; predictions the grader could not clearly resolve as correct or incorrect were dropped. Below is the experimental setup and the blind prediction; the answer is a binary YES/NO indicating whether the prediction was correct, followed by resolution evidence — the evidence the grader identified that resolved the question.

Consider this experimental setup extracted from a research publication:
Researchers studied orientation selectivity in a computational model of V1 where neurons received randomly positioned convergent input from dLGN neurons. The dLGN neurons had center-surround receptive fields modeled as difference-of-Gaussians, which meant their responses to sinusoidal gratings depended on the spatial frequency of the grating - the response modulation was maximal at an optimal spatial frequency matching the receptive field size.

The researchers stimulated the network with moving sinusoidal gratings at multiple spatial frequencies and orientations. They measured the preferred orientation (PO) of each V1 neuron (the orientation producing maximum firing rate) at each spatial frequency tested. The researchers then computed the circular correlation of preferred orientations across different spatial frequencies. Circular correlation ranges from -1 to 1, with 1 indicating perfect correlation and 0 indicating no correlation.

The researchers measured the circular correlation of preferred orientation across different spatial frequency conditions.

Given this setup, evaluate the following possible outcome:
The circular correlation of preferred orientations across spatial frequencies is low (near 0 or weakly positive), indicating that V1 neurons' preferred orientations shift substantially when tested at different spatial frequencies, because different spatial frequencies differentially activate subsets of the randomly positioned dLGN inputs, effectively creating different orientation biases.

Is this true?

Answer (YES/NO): YES